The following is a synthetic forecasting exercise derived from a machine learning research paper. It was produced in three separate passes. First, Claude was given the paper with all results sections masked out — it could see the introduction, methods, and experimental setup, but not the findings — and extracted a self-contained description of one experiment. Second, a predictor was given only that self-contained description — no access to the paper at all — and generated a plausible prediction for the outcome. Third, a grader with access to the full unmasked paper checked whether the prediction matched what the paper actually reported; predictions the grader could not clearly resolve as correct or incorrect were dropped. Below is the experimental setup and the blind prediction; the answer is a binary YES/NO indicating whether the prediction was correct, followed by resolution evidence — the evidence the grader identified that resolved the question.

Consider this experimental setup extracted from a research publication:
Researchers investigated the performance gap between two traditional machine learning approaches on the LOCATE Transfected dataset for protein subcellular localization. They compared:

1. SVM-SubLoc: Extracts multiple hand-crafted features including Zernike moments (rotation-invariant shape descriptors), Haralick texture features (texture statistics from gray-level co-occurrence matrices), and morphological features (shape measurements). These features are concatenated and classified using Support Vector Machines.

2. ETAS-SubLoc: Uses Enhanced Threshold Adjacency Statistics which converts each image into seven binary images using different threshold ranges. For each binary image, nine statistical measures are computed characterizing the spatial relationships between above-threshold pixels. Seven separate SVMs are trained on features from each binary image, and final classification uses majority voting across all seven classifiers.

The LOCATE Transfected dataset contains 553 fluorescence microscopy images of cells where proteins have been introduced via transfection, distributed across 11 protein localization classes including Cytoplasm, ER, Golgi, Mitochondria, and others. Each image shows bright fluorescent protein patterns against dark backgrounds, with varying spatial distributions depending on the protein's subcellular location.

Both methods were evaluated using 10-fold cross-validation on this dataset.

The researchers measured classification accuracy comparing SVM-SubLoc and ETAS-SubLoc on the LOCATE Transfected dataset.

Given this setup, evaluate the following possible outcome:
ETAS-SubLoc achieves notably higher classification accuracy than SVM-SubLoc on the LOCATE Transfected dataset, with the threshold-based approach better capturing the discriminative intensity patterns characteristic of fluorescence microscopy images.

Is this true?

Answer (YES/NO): NO